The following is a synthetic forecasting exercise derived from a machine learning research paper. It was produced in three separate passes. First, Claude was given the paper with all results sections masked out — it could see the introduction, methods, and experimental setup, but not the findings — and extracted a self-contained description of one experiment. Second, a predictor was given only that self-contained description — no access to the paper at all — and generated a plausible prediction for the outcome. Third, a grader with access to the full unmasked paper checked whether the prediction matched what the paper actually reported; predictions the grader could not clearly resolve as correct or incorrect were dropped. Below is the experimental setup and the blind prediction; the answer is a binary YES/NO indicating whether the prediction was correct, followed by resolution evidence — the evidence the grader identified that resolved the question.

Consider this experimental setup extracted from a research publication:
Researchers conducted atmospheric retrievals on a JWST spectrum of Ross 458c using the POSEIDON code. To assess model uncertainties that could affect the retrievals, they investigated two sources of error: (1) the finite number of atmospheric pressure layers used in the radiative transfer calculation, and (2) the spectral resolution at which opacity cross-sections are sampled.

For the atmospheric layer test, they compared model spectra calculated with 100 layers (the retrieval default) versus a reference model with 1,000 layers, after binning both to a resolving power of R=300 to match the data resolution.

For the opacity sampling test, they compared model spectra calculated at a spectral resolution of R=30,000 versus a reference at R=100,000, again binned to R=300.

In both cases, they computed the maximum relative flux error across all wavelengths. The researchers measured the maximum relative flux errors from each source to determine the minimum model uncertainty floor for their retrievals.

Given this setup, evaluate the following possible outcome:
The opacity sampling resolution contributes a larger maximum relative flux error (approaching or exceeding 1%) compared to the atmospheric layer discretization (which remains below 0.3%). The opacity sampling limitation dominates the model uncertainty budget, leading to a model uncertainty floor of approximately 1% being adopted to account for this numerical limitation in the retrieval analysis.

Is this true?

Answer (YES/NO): NO